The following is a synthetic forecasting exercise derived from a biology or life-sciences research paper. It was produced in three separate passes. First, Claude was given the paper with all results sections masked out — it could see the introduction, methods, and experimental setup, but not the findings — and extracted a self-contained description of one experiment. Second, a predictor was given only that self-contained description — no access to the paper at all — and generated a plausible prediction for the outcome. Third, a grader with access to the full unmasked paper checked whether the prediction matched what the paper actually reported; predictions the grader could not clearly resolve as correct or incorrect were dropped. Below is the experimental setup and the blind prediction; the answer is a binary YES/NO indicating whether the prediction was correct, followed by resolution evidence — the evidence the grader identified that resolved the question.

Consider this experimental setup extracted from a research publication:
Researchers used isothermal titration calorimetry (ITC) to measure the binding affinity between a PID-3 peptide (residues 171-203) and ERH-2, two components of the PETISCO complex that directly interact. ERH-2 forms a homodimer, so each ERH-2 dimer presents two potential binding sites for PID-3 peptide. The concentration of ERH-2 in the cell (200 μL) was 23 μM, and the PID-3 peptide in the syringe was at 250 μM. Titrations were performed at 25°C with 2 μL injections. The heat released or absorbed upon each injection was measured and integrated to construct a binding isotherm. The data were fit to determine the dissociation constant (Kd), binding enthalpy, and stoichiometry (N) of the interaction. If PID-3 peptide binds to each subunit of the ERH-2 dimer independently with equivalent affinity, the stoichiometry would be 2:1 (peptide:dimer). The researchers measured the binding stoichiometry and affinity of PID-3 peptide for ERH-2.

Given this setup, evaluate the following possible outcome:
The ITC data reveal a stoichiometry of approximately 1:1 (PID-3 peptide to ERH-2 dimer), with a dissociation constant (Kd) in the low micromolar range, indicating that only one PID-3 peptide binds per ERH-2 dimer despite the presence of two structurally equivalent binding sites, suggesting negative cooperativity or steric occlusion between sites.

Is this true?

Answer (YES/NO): NO